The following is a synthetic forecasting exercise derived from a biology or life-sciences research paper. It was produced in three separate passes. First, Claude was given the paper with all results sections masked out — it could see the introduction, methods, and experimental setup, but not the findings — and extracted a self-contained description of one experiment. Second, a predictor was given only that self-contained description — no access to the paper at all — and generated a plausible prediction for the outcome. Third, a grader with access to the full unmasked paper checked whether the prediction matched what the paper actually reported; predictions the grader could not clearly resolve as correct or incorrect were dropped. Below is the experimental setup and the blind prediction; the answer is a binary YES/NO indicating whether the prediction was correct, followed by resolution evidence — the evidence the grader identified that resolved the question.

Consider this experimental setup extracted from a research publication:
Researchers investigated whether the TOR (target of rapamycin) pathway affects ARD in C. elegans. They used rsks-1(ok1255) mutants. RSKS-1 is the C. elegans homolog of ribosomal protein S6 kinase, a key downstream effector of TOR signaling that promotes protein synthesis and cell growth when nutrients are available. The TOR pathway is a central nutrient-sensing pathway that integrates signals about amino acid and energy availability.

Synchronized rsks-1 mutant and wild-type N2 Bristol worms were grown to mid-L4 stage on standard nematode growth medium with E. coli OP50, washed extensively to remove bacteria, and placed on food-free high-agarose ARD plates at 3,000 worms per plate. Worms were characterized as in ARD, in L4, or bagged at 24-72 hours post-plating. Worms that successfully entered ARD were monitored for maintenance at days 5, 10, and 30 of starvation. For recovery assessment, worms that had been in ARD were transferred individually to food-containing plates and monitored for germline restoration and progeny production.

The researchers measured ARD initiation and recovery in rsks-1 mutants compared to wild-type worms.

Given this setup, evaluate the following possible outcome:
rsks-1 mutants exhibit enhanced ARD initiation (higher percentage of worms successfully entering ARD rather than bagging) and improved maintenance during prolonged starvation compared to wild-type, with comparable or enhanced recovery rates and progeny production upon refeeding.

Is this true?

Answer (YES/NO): NO